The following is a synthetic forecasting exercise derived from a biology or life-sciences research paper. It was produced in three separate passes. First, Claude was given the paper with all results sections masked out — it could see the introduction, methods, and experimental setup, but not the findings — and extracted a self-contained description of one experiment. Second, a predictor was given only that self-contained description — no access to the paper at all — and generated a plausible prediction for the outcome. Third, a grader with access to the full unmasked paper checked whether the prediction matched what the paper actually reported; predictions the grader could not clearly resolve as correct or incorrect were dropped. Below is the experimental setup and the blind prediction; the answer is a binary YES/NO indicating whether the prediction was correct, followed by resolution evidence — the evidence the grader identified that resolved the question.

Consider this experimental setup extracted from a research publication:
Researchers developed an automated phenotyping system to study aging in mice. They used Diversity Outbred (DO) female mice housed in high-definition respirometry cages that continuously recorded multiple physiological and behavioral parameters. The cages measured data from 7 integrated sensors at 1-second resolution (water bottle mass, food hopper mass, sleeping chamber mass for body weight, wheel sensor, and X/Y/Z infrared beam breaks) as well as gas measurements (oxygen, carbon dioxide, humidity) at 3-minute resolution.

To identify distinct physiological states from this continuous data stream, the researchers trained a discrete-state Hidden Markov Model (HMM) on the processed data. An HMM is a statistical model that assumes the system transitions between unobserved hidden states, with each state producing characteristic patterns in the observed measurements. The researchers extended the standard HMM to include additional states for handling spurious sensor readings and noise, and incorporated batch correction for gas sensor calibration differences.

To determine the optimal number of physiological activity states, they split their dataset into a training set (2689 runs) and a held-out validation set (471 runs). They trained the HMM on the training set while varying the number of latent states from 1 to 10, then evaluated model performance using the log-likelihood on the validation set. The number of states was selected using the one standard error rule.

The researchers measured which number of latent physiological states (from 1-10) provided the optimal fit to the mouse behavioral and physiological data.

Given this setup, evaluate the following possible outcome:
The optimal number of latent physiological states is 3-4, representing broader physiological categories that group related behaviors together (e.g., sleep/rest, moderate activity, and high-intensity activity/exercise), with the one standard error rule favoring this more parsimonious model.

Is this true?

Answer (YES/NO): NO